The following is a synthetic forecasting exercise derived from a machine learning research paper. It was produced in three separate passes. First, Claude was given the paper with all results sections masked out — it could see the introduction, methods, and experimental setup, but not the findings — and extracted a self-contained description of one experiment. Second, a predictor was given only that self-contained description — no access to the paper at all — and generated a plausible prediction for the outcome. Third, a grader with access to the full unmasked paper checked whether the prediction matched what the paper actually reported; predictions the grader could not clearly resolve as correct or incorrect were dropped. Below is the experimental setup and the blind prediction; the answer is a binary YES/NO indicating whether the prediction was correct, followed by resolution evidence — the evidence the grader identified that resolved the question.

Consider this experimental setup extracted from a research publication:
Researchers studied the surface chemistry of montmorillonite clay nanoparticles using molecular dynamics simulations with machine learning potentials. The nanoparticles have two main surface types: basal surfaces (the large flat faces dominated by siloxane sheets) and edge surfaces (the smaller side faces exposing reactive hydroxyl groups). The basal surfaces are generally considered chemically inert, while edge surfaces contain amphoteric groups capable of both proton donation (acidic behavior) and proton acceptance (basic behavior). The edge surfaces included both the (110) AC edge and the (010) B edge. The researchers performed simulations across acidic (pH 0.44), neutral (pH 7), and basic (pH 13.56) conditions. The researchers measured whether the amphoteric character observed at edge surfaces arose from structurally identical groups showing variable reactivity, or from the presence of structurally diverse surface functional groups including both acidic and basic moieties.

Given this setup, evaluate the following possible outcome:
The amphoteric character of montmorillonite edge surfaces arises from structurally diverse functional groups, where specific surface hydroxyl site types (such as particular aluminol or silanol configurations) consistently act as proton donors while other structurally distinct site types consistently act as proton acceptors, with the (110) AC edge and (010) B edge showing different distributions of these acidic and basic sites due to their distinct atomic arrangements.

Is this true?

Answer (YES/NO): YES